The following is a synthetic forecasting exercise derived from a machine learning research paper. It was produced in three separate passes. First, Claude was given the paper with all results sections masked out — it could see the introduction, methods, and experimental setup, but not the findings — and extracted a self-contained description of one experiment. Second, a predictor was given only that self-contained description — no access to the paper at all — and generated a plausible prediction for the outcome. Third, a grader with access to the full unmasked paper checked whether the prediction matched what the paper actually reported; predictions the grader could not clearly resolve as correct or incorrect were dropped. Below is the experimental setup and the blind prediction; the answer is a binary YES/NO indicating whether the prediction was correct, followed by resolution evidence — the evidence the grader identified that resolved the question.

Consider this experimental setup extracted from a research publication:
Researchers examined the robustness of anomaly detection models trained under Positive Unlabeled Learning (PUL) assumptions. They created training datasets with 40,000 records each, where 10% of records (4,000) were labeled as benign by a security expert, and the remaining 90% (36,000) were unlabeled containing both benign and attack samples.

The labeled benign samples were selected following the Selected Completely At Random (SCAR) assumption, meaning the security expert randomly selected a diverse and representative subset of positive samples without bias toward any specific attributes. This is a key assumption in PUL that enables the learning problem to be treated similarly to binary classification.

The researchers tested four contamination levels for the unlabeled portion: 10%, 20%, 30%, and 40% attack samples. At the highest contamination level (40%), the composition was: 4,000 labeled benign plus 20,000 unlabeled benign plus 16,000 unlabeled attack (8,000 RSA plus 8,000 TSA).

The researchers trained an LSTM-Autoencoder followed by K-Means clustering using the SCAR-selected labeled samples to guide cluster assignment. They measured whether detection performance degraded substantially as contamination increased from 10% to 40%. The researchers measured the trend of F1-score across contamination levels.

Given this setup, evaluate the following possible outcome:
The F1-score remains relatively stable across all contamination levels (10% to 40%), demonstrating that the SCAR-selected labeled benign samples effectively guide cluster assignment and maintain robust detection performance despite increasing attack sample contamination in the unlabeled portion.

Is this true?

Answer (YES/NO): YES